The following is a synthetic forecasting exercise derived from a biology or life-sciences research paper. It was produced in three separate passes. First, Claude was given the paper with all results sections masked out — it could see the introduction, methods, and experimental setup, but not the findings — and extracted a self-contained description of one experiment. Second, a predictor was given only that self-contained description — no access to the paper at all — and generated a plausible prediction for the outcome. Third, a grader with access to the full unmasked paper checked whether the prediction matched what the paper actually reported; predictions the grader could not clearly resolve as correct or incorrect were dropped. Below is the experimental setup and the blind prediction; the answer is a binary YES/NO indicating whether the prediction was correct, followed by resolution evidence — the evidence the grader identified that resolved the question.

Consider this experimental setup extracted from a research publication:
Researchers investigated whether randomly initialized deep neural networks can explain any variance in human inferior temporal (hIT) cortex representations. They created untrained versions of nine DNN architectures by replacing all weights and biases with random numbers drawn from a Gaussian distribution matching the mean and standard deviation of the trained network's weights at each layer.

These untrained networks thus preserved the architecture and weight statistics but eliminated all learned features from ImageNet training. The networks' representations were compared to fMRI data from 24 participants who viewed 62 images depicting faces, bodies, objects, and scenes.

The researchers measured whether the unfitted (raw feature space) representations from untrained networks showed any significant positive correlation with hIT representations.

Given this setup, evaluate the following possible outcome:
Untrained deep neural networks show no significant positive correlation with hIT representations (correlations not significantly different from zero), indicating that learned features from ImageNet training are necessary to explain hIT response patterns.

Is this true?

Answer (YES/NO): NO